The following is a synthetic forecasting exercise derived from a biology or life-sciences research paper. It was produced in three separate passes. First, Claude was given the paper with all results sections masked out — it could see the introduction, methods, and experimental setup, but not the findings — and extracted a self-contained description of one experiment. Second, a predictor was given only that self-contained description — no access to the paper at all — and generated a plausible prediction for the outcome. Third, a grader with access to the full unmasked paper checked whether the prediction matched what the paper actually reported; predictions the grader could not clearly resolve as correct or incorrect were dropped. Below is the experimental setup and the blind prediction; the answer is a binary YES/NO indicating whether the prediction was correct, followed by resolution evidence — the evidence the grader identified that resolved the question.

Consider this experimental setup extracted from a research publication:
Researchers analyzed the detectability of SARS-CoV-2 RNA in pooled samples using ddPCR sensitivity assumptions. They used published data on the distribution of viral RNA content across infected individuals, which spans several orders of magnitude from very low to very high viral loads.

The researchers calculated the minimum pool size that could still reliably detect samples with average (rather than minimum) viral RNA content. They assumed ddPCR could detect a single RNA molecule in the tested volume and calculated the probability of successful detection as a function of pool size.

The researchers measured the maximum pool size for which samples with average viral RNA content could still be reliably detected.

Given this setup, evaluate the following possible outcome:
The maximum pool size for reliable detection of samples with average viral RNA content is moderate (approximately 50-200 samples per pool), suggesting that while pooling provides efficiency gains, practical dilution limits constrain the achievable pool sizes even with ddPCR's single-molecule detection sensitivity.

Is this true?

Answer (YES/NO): NO